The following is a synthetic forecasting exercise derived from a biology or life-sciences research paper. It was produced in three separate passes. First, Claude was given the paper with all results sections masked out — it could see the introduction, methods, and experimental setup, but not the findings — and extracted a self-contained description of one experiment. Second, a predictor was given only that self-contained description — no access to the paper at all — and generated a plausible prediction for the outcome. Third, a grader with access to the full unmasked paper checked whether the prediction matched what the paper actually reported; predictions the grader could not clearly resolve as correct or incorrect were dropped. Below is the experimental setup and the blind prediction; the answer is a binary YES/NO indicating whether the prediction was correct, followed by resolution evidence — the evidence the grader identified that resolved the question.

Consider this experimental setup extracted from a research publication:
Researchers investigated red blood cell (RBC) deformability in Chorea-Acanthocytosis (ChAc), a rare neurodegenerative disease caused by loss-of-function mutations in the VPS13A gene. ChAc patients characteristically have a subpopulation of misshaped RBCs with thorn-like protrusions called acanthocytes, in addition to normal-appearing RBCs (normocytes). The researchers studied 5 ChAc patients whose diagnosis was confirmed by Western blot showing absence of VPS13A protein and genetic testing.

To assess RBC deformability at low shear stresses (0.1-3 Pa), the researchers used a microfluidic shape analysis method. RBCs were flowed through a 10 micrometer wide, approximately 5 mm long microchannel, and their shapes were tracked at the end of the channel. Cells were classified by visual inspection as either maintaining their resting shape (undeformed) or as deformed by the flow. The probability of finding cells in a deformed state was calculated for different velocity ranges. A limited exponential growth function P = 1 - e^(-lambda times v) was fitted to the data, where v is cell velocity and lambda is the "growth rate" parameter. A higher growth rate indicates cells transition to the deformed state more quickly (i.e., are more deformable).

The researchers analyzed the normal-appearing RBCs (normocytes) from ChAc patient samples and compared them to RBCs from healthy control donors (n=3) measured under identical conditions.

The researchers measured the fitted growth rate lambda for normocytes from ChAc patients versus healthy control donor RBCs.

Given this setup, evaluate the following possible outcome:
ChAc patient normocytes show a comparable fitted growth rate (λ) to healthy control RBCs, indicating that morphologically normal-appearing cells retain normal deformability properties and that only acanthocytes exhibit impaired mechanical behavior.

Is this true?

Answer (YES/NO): NO